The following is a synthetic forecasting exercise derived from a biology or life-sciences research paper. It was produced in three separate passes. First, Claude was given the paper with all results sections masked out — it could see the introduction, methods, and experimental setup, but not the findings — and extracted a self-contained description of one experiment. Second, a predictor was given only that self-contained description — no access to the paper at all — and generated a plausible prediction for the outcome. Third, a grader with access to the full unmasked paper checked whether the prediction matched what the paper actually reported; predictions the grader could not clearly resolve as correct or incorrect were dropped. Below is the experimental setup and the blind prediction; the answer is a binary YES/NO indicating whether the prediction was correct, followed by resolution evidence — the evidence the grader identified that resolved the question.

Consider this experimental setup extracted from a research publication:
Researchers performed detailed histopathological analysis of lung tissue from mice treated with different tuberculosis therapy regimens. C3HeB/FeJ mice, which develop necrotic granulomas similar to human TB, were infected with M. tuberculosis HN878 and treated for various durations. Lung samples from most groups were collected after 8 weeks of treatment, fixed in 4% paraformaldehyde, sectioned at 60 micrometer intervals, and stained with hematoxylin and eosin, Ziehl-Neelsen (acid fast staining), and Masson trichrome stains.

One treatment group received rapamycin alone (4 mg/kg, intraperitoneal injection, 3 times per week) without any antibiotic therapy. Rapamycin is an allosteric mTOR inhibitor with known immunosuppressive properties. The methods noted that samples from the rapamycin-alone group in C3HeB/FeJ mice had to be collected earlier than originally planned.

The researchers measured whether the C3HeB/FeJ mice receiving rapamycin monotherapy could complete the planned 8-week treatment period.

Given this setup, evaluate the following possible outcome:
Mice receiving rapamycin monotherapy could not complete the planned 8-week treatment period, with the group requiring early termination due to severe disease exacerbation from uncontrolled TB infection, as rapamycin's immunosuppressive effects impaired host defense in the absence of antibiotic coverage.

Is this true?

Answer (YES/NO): YES